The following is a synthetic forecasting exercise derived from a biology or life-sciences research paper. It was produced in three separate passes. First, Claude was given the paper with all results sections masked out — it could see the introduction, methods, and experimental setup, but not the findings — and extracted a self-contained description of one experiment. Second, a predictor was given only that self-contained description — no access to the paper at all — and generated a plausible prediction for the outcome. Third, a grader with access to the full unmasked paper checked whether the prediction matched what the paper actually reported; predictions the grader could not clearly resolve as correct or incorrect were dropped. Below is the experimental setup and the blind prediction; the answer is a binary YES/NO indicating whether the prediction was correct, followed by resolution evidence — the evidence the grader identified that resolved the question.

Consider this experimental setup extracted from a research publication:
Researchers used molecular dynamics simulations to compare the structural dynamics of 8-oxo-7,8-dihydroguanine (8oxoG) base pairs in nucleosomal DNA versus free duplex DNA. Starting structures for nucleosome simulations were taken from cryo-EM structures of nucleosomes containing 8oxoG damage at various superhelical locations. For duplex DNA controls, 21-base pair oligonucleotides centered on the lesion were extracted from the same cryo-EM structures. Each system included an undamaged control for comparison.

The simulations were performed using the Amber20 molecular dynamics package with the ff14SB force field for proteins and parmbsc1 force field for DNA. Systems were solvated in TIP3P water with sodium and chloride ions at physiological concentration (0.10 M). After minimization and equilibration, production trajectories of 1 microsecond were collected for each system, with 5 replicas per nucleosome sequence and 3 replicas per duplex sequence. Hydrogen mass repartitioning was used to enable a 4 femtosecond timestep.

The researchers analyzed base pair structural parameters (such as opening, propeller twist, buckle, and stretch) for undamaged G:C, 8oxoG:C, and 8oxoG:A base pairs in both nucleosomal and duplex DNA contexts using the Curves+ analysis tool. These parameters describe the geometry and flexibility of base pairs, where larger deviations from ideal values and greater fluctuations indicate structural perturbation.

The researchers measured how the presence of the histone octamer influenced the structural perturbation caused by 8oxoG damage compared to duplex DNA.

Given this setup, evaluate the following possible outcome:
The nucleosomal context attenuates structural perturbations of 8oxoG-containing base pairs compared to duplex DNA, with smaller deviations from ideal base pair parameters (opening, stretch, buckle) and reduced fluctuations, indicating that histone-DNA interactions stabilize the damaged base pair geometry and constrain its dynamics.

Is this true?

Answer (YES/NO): NO